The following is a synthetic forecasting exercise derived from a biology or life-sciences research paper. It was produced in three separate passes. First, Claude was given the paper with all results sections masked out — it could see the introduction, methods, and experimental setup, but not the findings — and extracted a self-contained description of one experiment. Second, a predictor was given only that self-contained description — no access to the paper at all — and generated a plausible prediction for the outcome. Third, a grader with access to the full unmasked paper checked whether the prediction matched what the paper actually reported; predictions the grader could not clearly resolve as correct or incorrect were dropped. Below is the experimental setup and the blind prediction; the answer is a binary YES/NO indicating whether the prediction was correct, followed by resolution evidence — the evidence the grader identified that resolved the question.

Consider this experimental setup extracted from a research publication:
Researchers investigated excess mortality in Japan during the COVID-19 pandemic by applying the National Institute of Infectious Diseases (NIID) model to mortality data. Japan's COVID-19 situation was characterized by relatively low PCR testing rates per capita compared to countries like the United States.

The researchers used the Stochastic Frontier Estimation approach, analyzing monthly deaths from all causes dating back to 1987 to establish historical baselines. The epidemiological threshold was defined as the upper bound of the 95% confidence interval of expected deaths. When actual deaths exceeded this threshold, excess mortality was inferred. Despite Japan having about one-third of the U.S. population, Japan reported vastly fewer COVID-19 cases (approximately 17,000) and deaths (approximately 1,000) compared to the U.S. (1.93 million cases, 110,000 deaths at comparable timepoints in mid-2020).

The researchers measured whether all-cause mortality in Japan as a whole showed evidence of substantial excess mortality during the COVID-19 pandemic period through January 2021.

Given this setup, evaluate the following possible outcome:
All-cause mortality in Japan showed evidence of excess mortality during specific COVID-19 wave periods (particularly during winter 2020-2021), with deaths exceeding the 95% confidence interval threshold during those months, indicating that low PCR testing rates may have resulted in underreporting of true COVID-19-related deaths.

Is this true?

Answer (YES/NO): NO